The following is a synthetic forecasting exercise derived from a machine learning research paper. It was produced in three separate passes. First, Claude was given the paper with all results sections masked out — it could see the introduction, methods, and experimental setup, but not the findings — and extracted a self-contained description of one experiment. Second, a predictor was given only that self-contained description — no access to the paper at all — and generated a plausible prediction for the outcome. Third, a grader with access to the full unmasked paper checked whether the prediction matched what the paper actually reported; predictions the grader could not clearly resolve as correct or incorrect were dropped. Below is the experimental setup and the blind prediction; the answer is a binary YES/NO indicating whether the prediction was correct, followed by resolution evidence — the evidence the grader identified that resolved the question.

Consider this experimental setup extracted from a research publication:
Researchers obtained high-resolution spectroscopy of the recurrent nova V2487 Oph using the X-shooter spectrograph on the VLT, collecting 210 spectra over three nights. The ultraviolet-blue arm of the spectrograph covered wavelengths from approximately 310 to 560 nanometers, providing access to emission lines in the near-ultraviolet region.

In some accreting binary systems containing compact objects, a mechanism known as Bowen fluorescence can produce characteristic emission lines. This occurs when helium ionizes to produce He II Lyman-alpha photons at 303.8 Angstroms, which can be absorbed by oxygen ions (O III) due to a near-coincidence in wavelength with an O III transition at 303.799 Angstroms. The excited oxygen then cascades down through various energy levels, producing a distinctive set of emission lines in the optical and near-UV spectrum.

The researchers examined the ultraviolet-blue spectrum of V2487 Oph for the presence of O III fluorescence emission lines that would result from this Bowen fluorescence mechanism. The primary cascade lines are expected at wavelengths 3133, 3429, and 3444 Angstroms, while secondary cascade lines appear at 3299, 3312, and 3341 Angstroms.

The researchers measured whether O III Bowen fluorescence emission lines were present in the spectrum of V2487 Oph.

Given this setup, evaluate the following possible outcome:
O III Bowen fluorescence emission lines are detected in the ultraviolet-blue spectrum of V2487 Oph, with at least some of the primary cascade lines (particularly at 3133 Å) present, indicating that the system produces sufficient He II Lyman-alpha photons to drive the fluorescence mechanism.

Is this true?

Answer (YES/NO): YES